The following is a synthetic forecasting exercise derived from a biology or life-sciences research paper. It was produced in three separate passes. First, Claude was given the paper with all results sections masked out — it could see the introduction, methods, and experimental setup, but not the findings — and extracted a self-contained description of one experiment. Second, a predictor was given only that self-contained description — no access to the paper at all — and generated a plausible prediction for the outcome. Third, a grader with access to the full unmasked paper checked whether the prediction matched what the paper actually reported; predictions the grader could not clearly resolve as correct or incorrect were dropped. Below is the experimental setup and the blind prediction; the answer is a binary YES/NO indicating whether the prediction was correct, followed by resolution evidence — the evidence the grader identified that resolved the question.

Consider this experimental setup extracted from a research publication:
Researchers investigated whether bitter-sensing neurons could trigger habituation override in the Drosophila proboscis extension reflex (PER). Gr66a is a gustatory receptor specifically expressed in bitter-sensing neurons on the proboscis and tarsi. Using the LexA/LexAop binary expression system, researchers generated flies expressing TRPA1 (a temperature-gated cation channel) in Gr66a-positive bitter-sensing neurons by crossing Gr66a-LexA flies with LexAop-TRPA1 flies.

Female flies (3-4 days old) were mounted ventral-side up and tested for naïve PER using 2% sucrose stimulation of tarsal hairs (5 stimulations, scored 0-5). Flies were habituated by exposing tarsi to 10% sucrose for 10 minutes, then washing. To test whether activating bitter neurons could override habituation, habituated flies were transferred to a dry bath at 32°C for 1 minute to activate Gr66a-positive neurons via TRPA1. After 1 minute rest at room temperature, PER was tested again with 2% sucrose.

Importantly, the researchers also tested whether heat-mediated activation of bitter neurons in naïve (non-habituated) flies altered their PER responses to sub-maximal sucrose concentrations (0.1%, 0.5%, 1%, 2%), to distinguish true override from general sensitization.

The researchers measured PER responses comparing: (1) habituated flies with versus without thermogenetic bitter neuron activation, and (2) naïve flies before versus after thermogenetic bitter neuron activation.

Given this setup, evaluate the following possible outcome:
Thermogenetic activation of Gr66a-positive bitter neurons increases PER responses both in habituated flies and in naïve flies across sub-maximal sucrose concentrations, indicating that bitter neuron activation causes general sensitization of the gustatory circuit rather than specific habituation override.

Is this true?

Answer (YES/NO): NO